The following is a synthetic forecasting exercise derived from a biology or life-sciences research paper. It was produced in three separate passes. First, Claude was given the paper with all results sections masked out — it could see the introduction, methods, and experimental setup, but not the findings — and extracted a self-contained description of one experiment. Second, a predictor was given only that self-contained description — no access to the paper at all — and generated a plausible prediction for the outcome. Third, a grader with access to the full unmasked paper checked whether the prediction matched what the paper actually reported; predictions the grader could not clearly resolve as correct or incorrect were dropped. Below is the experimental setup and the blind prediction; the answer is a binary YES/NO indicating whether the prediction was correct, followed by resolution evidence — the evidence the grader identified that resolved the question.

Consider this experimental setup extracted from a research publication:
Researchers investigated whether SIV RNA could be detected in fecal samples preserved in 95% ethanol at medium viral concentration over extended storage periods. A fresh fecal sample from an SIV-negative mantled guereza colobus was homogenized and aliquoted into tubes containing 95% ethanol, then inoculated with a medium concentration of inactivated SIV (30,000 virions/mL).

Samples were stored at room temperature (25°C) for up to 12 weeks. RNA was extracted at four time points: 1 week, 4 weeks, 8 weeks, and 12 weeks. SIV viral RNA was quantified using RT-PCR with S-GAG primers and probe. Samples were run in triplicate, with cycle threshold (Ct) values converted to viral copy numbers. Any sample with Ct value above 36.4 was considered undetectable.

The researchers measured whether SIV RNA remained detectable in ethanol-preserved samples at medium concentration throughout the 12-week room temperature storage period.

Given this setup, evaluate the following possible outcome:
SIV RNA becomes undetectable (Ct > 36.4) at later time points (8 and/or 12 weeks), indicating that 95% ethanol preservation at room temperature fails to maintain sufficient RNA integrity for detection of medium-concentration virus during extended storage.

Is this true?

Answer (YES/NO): YES